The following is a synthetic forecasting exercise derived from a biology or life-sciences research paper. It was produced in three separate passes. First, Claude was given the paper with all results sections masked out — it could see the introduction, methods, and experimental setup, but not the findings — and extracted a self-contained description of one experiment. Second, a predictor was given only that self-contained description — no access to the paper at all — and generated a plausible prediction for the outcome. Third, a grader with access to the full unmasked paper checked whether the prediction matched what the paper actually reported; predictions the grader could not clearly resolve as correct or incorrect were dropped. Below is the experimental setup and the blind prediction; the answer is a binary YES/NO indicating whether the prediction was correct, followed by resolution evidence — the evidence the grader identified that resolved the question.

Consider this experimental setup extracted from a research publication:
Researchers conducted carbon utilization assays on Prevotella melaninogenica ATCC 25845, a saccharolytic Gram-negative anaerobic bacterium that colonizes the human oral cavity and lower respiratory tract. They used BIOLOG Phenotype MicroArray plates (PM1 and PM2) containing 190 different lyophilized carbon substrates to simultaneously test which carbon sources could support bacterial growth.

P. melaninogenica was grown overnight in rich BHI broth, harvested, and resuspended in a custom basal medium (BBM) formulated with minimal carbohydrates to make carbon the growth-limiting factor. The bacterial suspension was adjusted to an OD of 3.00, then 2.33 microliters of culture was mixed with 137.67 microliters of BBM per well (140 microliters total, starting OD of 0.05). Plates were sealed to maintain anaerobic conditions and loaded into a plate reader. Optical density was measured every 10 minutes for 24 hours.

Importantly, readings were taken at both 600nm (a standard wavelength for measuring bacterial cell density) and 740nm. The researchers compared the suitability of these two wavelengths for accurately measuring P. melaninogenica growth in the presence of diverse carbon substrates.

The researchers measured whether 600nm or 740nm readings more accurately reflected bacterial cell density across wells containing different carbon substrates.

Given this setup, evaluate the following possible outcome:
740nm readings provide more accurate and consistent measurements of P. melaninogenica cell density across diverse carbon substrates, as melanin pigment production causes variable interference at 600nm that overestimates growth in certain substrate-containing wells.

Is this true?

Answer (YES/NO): NO